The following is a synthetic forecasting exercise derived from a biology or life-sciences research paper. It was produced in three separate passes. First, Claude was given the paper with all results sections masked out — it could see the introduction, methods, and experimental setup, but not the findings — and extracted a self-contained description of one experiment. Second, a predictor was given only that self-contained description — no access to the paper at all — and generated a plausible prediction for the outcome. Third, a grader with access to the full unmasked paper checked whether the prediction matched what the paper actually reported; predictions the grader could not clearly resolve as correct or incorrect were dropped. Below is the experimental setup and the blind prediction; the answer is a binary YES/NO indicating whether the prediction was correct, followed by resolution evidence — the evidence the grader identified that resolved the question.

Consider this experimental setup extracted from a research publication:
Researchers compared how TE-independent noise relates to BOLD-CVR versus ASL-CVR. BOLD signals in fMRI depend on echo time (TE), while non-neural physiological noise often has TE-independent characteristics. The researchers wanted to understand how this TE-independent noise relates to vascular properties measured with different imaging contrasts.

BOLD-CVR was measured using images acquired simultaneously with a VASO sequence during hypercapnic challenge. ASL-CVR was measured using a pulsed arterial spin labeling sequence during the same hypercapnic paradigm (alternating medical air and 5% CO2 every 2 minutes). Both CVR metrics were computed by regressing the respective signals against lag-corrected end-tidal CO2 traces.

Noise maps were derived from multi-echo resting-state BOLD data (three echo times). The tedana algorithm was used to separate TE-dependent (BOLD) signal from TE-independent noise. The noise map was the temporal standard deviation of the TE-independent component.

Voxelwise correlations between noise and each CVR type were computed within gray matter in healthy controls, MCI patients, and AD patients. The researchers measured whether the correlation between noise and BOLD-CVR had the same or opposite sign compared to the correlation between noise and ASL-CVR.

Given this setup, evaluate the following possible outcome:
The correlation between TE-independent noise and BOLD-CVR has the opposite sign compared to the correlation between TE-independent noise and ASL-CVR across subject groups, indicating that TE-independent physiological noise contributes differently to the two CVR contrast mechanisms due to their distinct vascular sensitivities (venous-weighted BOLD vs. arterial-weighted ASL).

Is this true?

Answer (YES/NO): YES